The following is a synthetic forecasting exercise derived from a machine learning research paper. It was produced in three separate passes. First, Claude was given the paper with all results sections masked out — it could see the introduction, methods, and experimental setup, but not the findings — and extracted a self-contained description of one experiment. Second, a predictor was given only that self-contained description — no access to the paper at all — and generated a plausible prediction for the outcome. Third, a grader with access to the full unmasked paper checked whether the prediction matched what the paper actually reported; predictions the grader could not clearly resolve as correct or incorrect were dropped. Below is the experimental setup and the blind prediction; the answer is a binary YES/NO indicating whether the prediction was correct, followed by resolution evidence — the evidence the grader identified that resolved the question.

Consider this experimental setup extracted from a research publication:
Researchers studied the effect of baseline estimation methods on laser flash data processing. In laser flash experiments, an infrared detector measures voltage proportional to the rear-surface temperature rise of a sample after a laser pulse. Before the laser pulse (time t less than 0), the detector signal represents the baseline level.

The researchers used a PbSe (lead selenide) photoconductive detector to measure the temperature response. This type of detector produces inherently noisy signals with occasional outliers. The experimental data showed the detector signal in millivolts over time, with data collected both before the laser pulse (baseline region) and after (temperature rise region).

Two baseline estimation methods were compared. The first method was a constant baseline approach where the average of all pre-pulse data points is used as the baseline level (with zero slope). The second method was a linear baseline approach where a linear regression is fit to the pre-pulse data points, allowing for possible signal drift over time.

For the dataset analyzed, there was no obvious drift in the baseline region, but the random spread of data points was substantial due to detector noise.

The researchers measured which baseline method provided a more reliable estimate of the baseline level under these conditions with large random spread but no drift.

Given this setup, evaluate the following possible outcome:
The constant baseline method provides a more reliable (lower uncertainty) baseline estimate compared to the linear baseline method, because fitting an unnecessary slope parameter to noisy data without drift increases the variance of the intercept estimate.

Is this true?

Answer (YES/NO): YES